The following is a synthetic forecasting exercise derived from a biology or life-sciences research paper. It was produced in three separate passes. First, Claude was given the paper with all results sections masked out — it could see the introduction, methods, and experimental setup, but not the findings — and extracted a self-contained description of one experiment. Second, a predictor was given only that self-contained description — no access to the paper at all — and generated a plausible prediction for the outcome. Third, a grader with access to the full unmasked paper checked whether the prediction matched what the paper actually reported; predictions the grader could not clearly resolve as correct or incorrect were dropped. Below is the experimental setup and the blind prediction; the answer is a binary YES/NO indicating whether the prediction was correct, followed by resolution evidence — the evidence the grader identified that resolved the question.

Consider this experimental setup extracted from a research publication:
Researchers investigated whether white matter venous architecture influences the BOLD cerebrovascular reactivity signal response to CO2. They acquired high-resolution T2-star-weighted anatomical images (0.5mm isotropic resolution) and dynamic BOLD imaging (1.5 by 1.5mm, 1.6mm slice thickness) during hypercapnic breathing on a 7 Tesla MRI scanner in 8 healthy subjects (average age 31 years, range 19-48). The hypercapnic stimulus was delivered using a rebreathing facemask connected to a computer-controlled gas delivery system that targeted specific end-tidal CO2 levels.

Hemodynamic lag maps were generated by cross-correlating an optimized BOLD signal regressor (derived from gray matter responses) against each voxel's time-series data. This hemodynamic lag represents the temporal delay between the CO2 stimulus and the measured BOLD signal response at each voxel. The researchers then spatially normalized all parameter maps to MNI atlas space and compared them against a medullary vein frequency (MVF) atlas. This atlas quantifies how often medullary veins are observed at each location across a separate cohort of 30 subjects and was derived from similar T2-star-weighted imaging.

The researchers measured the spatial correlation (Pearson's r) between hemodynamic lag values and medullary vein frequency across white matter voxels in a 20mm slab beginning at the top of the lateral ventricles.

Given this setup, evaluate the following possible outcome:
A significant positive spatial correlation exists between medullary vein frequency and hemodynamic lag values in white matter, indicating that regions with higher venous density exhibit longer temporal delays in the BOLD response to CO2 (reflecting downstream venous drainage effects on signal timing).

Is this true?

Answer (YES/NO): YES